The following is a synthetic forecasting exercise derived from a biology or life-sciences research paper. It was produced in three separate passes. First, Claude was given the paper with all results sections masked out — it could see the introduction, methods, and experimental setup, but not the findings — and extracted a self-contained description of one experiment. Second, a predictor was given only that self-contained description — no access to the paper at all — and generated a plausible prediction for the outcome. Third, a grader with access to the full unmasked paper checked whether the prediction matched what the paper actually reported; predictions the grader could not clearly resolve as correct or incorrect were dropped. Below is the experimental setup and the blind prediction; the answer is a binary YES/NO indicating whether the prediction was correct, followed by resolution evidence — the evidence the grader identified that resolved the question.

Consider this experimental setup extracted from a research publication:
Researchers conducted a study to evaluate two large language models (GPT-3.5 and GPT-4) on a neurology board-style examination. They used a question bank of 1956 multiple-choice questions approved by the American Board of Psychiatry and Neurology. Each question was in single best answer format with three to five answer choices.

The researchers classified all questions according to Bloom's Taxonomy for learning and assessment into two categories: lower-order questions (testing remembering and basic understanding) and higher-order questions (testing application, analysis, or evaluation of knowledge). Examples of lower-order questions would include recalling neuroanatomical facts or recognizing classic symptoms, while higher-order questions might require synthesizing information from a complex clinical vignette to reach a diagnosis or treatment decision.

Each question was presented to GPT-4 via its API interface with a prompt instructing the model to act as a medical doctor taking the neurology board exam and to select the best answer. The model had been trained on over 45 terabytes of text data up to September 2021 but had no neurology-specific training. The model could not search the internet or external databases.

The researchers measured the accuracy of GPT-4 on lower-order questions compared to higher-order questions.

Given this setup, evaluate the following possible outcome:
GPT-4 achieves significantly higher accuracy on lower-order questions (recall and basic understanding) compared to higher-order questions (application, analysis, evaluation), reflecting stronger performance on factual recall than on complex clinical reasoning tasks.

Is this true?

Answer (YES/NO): YES